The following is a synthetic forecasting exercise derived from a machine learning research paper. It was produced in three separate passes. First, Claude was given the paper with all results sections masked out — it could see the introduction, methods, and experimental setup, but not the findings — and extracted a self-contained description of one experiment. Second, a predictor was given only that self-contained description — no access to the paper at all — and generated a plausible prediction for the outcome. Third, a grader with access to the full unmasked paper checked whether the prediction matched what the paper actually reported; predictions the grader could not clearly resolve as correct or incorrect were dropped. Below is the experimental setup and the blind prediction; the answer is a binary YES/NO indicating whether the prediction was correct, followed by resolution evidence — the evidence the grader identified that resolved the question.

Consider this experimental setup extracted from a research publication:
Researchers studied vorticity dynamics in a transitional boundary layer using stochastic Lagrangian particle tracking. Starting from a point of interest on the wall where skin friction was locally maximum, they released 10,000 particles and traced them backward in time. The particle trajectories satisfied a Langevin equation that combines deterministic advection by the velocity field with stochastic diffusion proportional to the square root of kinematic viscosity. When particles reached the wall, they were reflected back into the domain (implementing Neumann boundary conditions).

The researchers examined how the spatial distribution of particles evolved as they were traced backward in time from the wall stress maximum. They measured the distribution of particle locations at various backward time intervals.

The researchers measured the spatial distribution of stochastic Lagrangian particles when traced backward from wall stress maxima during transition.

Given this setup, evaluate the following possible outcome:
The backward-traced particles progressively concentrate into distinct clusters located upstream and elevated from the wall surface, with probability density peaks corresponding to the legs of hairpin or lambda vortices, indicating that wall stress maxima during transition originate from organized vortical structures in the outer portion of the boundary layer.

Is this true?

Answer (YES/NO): NO